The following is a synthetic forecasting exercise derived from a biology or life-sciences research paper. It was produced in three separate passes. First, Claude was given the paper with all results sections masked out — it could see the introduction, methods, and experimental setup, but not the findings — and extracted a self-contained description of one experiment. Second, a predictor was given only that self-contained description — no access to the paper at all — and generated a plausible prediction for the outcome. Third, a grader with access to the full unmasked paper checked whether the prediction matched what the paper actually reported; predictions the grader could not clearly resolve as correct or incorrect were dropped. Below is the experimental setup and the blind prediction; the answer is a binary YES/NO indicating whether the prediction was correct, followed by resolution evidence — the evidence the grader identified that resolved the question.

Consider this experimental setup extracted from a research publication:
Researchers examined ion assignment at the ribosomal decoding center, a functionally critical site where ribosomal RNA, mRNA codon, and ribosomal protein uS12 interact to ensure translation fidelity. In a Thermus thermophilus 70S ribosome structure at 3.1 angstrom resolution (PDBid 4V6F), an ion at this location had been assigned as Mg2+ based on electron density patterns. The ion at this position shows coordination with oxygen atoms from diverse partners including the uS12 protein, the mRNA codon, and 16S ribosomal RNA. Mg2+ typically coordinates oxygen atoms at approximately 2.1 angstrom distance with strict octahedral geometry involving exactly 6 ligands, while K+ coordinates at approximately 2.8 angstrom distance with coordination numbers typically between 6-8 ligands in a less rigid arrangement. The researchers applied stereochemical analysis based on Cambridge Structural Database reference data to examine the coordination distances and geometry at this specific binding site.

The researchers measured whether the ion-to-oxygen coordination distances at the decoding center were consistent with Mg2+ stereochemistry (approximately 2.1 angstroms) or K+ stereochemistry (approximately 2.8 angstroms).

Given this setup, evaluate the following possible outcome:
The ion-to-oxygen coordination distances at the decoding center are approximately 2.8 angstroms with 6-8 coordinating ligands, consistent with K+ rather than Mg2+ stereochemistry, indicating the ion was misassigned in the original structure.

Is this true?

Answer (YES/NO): YES